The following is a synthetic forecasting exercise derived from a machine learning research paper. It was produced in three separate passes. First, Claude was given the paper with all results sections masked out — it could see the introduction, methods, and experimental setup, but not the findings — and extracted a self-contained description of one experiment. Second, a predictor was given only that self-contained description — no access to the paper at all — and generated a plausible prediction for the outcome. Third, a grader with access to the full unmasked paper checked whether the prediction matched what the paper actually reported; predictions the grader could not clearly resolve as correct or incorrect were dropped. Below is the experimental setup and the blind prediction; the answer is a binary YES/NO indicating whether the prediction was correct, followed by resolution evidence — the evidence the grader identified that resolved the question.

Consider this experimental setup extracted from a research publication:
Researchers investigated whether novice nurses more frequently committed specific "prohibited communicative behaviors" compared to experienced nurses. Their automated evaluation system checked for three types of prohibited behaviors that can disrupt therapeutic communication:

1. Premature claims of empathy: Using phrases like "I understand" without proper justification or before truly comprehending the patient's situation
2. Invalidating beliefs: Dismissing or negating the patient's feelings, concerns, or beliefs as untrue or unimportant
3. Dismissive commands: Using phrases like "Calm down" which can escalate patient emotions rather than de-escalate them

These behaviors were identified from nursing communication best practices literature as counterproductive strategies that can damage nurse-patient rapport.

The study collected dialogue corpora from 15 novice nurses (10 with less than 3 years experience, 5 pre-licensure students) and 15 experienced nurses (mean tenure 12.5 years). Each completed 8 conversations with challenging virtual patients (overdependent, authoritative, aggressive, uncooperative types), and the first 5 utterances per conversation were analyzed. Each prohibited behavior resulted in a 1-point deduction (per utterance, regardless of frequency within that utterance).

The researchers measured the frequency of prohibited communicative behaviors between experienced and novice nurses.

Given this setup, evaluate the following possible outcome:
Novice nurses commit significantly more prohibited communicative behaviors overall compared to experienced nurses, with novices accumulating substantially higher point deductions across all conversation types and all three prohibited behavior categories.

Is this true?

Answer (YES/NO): NO